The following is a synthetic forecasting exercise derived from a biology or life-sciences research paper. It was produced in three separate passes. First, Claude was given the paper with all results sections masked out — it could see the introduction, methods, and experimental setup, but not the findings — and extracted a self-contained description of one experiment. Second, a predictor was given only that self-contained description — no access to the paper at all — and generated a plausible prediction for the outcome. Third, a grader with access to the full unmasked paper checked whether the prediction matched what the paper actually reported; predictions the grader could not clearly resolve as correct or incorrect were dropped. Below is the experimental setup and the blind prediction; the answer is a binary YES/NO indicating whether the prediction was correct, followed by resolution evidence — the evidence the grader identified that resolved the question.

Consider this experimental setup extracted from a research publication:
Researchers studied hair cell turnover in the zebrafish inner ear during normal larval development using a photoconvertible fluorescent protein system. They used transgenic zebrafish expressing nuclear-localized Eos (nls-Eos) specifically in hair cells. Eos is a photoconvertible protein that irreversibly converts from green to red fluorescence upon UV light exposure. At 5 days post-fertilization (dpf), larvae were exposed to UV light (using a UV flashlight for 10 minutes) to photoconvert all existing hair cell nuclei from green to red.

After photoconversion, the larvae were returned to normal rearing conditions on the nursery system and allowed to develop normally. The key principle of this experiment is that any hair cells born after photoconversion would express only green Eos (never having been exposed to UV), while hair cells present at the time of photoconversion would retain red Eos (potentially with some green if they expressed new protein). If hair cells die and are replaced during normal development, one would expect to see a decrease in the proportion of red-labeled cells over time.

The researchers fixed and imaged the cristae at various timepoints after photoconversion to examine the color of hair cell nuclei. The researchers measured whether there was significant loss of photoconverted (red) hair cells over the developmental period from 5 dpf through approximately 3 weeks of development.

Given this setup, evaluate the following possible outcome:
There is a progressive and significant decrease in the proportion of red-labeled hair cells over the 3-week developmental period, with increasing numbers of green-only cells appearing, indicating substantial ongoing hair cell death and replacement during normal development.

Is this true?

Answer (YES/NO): NO